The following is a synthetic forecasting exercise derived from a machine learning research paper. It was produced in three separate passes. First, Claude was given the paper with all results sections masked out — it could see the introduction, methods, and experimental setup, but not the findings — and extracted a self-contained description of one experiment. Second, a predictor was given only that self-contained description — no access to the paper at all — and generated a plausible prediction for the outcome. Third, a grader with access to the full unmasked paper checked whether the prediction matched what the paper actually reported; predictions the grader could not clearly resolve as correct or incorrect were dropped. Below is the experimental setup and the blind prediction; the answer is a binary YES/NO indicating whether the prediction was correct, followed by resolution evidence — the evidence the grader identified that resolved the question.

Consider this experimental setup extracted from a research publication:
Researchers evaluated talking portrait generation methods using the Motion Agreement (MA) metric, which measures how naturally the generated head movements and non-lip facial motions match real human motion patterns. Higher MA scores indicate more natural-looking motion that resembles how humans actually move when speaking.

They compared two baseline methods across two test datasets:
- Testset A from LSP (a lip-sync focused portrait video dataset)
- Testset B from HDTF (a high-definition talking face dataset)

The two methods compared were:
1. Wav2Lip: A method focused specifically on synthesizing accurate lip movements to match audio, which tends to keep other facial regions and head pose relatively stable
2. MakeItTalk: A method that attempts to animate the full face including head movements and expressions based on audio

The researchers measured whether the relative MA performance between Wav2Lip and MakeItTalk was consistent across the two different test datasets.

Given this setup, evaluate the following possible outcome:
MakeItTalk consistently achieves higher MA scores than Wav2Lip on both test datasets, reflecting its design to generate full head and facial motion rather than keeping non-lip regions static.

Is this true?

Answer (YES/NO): NO